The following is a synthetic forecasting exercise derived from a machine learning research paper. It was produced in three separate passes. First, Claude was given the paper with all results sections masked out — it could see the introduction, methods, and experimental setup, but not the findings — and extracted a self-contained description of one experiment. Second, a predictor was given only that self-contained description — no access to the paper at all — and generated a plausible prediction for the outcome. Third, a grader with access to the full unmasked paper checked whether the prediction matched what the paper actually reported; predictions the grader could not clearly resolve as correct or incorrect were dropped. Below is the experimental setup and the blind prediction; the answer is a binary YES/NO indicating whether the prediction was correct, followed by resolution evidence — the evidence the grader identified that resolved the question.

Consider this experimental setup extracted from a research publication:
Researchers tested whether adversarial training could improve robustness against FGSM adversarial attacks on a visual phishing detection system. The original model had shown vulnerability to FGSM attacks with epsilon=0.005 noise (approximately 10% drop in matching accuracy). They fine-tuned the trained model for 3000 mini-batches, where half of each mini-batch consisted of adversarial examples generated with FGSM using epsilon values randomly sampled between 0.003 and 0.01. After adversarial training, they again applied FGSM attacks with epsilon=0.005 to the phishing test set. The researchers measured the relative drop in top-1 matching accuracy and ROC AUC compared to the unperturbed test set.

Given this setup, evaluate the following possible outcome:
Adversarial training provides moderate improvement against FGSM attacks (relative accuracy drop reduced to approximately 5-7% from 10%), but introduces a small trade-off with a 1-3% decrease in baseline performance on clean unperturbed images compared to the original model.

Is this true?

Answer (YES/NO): NO